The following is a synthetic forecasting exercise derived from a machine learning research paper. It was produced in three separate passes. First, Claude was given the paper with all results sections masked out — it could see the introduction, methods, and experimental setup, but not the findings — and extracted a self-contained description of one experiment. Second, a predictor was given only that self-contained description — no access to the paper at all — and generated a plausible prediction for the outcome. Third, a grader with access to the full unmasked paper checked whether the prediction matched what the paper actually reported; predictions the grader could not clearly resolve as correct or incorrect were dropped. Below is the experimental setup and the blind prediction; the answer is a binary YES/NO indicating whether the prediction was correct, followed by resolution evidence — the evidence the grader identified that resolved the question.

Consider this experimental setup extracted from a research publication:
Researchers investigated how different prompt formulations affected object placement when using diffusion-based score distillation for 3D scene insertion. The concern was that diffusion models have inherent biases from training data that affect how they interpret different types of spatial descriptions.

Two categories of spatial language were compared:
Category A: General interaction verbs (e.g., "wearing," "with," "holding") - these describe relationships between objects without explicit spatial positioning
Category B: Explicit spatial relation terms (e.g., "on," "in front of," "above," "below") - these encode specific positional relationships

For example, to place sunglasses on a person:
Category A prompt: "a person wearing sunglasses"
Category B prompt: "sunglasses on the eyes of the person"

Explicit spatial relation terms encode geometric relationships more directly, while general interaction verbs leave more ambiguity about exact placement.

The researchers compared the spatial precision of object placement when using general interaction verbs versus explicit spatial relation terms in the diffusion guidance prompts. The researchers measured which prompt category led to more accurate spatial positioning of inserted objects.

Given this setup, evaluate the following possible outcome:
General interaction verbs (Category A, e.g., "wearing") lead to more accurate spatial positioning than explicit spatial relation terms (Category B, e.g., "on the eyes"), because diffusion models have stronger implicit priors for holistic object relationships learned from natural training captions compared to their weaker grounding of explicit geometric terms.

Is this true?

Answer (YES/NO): NO